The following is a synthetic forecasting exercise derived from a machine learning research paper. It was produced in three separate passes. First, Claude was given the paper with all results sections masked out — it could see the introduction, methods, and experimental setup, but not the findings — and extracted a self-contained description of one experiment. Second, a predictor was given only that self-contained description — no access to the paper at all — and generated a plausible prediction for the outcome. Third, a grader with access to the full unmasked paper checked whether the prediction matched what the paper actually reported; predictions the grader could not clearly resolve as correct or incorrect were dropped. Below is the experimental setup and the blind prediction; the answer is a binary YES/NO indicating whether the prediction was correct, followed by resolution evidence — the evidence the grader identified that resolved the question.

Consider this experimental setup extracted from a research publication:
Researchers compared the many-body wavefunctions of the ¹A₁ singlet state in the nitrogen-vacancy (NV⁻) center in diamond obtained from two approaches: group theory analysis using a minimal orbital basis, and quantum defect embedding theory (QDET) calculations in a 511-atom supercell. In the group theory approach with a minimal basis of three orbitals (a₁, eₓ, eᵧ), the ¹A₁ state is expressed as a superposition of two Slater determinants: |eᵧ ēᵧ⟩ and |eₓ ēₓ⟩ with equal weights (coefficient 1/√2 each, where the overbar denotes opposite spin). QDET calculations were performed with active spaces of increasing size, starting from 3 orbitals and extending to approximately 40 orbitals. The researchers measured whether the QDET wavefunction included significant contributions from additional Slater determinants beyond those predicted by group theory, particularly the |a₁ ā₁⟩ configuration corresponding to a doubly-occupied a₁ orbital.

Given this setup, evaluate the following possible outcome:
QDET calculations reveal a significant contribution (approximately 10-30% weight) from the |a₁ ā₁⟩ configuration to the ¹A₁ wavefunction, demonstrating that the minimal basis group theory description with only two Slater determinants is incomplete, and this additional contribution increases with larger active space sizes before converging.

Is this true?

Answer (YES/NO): NO